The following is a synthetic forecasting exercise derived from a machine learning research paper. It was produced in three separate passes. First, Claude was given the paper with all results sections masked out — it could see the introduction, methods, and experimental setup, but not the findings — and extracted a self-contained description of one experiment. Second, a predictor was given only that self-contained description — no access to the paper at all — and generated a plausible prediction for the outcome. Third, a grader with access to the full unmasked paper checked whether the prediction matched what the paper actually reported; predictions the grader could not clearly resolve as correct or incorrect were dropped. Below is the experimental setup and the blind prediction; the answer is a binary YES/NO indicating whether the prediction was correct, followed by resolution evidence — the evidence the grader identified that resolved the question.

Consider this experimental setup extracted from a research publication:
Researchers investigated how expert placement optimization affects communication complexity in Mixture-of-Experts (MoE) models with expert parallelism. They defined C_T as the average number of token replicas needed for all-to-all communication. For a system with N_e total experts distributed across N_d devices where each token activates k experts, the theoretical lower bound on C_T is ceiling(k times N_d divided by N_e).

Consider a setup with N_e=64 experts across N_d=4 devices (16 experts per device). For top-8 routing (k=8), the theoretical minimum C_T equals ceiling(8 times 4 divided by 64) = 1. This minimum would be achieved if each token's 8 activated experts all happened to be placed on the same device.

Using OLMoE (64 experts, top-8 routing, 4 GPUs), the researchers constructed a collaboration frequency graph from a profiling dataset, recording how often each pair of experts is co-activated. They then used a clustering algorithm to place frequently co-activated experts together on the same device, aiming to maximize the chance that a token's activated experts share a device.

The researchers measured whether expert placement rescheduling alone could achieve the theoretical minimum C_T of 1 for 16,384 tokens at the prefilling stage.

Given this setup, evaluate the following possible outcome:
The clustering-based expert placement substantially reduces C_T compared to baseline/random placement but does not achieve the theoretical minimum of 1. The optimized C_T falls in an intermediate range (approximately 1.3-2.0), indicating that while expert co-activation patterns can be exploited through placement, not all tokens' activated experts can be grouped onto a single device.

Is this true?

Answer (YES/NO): NO